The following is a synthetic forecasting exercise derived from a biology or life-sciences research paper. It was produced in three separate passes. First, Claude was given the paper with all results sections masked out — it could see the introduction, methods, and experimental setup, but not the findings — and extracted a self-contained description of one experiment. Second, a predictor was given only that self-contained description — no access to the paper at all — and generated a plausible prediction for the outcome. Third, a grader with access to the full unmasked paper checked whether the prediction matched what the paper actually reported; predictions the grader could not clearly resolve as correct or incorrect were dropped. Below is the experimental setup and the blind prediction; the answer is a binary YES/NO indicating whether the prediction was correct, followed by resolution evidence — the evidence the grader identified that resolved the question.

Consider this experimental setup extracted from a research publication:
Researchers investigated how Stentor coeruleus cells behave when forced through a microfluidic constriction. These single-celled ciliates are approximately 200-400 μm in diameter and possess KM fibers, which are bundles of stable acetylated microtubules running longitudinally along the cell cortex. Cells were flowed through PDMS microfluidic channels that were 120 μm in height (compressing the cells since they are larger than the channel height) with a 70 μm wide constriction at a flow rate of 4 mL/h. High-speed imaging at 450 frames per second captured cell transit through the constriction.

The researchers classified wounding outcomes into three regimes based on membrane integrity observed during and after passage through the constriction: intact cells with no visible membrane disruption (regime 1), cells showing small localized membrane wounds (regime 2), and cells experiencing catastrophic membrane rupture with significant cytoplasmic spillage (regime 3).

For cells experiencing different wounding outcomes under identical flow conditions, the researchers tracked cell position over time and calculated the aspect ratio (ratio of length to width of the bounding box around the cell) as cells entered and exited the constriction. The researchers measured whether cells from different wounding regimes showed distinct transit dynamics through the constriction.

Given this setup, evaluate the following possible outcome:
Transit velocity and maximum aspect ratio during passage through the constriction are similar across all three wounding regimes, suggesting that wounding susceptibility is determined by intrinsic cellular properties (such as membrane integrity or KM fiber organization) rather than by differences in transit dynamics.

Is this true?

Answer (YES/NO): NO